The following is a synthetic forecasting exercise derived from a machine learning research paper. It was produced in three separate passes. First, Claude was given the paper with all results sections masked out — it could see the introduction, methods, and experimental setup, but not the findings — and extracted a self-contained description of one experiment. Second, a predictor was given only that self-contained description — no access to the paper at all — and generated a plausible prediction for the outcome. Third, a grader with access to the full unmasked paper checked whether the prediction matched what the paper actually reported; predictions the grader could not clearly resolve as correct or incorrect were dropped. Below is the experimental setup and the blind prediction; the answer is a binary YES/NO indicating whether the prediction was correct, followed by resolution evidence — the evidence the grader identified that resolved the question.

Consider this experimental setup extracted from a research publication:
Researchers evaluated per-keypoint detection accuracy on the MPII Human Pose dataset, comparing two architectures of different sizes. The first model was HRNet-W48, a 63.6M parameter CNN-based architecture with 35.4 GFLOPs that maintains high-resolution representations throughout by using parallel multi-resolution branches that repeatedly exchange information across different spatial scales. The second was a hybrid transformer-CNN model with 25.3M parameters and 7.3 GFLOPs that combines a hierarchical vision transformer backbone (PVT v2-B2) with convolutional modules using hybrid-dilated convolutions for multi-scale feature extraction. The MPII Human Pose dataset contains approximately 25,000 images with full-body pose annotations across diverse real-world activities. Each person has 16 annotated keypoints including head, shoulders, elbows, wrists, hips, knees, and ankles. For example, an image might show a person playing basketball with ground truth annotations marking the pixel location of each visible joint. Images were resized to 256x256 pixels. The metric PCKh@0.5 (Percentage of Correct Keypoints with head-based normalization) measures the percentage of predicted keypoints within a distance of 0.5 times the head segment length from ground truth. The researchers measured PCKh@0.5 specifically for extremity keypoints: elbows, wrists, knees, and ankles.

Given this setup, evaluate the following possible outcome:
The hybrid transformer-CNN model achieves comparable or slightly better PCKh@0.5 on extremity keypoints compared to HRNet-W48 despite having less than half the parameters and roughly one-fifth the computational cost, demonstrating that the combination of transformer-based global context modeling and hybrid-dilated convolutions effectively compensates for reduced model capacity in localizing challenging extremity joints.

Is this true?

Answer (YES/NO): NO